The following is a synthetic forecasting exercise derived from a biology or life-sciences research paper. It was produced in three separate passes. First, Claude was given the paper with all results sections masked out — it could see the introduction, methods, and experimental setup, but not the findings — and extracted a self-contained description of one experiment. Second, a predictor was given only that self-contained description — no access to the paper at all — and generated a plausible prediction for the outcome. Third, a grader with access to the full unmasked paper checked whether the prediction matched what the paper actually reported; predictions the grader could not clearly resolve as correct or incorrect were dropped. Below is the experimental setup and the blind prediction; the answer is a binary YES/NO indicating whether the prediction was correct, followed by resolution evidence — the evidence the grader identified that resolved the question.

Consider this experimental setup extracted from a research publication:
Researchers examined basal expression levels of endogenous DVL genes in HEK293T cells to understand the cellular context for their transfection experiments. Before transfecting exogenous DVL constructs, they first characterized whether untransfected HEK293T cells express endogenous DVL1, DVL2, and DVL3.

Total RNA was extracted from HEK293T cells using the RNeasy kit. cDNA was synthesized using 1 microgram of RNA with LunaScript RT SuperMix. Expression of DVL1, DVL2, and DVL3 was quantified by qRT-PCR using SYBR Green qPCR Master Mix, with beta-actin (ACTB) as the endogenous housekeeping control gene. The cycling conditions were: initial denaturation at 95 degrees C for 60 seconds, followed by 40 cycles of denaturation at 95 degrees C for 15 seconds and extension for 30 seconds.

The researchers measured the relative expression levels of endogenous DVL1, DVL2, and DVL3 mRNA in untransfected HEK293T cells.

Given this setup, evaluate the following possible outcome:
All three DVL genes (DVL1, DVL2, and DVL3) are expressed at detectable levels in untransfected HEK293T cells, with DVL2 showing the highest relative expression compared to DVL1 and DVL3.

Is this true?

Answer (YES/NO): YES